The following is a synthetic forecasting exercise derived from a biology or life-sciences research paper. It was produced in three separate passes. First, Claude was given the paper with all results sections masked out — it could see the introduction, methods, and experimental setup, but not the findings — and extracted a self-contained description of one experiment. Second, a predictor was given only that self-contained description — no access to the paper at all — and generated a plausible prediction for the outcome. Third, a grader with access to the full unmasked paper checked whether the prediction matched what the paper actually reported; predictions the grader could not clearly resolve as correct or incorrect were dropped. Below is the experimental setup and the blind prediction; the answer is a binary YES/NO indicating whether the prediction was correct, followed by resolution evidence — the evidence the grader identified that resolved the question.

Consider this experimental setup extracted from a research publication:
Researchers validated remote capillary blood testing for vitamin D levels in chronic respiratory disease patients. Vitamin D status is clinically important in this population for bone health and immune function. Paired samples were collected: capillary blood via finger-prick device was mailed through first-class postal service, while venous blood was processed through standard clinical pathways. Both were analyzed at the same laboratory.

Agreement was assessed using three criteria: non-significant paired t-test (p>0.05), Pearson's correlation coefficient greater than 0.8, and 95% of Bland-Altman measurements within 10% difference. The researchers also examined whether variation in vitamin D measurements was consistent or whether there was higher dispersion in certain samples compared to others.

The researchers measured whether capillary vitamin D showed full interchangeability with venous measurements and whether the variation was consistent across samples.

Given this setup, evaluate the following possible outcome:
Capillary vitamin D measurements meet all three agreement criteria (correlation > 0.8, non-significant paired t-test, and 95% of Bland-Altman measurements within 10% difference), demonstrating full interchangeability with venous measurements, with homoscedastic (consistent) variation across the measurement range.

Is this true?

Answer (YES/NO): NO